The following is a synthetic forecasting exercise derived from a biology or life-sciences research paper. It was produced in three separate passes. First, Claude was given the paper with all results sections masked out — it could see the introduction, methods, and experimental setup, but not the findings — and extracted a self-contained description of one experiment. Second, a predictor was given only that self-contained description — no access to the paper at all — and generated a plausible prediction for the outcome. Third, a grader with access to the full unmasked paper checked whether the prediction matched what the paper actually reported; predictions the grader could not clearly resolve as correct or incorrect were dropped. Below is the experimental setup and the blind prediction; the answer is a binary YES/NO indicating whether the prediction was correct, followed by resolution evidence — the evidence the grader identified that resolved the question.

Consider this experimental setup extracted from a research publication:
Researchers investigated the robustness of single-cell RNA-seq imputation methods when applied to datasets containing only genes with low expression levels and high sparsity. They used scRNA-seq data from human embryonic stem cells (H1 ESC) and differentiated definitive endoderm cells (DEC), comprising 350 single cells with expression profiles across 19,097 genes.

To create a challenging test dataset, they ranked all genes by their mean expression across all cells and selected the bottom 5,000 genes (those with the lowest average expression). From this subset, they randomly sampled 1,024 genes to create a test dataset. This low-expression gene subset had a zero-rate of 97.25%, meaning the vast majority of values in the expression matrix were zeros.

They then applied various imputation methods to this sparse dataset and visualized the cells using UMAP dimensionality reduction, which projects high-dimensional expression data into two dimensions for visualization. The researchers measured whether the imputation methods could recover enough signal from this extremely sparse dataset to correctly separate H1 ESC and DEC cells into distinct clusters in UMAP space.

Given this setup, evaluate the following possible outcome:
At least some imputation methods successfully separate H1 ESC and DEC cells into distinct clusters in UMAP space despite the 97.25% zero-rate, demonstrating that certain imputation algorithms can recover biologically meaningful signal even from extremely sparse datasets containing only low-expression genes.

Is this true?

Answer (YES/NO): YES